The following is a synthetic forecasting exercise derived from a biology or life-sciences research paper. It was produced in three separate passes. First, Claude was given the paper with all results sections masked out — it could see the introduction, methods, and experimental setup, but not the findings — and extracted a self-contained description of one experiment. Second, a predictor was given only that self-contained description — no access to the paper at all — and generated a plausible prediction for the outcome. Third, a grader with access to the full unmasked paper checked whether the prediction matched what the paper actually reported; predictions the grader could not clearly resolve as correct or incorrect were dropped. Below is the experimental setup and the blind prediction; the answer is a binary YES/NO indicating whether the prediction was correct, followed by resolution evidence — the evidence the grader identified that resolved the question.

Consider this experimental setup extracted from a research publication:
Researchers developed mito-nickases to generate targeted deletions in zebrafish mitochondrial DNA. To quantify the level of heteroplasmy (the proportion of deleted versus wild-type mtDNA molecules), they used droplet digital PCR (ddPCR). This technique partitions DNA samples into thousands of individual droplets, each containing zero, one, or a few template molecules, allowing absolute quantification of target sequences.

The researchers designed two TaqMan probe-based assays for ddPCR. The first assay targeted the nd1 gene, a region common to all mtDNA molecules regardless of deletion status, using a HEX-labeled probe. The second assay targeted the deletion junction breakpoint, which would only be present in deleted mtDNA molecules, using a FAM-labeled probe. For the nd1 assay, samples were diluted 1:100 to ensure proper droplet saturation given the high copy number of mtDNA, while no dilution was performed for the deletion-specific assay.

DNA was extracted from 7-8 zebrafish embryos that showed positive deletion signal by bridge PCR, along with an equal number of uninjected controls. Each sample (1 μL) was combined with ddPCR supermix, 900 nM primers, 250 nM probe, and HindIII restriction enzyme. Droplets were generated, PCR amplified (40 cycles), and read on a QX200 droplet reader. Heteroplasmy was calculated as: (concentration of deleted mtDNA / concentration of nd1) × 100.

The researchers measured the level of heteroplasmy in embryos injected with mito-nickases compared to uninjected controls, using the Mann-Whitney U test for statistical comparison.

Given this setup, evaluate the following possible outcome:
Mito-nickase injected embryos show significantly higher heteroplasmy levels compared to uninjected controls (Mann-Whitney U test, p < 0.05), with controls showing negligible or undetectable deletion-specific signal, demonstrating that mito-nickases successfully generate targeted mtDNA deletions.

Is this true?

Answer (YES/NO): YES